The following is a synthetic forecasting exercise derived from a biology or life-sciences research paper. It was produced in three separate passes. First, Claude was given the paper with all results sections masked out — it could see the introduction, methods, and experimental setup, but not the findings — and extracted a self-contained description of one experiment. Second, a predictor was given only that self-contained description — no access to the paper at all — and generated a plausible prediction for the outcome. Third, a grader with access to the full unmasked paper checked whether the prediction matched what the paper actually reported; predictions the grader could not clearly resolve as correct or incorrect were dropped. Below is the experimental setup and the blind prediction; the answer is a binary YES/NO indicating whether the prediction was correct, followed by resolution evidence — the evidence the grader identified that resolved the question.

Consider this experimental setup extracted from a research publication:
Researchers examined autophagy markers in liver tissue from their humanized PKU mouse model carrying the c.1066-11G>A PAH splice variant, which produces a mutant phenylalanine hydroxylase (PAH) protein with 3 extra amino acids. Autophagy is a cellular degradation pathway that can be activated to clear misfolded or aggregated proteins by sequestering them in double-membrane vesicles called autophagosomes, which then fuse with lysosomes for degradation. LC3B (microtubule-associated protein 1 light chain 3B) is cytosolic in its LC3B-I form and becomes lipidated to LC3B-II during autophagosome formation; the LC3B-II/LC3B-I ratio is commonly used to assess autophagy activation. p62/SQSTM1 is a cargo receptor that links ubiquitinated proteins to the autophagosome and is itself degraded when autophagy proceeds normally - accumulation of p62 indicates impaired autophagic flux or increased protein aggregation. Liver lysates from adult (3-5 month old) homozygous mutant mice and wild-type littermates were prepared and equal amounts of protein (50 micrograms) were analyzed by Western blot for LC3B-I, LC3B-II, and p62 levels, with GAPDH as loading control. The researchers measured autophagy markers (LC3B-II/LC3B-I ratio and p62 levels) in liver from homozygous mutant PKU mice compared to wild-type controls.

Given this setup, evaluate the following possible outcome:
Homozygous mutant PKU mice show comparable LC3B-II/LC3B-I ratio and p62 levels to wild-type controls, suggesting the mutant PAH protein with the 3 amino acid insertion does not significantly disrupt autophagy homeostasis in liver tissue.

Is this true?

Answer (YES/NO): NO